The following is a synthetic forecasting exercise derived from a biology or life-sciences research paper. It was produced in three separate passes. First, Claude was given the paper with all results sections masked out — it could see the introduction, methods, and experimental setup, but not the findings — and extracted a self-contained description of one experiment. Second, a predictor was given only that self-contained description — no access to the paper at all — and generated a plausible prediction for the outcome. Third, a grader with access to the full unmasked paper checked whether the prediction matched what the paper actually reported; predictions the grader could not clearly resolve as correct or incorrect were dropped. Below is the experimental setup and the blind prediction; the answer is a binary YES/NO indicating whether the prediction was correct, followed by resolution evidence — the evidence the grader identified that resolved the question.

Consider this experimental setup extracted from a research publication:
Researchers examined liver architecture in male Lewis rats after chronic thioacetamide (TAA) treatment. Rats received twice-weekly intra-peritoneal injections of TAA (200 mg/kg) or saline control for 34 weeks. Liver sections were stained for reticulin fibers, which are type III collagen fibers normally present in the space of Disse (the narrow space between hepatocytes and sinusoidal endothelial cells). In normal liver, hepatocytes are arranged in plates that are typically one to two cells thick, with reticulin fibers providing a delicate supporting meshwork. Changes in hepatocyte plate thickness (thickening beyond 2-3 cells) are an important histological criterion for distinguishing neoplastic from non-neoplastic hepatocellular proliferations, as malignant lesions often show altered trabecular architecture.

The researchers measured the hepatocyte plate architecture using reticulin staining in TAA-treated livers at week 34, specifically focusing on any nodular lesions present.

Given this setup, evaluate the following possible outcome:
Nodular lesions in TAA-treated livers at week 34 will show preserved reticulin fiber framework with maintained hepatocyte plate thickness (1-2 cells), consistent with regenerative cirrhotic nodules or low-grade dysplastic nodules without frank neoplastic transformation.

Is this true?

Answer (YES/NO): NO